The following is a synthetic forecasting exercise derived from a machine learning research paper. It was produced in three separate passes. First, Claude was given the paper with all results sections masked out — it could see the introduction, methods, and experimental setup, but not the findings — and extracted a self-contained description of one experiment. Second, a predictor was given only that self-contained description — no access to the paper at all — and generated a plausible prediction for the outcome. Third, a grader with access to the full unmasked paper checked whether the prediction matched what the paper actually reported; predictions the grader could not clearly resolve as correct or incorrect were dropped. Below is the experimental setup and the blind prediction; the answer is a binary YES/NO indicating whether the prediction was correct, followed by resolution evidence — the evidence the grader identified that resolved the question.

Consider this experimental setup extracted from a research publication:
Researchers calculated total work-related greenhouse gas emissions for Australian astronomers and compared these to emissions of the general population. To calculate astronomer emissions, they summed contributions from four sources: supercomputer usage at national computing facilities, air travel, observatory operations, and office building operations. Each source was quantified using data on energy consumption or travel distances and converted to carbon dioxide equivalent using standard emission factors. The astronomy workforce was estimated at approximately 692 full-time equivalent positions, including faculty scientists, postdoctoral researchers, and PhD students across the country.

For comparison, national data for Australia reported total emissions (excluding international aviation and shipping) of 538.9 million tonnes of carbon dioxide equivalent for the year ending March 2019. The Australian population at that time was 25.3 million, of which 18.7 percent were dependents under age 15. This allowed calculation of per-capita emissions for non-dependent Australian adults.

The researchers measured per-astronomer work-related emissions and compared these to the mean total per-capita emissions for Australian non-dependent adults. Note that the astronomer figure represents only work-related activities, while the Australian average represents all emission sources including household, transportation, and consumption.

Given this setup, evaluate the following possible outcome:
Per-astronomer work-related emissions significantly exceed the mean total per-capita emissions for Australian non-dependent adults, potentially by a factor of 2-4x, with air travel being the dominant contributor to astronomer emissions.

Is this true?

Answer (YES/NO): NO